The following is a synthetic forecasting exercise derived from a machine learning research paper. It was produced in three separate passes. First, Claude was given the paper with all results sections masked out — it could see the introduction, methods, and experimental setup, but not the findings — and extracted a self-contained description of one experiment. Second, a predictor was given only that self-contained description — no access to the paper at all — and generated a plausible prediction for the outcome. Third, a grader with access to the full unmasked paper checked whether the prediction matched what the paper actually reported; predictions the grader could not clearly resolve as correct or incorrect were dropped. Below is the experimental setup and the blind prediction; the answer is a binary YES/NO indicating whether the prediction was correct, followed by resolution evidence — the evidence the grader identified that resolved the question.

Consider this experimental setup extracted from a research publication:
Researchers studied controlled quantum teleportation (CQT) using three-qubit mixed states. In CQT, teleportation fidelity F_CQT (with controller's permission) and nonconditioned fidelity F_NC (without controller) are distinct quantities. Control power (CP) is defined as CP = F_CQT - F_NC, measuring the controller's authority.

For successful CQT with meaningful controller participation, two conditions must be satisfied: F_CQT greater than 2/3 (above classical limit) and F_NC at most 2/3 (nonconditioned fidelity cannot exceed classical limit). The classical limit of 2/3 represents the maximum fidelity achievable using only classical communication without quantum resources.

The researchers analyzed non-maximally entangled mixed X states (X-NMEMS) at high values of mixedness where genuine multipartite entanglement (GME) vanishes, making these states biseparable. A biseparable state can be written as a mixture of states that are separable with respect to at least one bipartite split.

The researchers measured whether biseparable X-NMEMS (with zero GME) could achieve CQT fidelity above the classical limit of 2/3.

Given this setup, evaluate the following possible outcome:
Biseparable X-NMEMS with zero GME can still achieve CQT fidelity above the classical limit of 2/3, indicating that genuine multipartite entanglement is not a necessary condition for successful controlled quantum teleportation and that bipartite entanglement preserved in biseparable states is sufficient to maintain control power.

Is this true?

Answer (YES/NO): YES